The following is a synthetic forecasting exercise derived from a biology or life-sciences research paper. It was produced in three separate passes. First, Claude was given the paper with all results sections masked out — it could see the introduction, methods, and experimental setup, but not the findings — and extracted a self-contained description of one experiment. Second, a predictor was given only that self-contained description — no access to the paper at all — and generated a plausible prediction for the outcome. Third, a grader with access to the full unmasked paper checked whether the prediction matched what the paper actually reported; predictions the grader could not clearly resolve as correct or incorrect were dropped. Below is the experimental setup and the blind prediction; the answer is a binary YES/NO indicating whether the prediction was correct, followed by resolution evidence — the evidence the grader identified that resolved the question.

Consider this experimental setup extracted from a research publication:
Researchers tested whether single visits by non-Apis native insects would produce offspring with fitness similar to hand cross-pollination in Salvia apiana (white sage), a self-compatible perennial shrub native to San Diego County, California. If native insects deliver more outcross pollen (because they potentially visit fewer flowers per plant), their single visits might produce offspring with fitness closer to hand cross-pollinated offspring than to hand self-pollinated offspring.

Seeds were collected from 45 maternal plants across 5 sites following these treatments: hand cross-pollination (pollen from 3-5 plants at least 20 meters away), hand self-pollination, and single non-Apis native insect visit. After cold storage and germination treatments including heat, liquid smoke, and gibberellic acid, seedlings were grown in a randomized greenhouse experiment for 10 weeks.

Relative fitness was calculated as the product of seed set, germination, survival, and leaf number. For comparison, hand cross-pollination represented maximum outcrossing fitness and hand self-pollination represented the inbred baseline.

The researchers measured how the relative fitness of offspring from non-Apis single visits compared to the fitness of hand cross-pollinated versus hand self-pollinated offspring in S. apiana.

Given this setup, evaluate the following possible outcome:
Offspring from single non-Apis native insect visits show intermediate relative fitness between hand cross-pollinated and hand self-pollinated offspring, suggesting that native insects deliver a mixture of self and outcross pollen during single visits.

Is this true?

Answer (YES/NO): NO